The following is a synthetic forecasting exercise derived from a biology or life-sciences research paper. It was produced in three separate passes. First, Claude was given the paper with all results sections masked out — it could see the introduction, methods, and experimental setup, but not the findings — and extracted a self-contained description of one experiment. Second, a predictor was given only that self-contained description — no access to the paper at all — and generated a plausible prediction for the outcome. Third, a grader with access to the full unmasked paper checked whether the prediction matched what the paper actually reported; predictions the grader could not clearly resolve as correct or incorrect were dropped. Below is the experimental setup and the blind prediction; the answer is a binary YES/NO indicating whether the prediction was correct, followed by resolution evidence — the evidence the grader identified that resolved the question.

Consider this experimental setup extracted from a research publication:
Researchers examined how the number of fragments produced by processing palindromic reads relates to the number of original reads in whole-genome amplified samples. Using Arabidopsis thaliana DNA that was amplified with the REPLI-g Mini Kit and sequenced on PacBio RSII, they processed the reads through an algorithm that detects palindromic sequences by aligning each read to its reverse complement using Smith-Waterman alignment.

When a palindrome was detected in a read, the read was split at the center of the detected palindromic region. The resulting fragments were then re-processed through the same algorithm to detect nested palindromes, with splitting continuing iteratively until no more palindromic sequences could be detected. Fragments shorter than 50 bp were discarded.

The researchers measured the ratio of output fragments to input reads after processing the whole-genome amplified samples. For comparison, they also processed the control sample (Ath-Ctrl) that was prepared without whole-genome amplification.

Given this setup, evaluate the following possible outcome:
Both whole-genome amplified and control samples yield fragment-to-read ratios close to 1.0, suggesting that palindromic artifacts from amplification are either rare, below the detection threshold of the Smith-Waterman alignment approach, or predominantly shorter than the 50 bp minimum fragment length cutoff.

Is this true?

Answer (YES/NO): NO